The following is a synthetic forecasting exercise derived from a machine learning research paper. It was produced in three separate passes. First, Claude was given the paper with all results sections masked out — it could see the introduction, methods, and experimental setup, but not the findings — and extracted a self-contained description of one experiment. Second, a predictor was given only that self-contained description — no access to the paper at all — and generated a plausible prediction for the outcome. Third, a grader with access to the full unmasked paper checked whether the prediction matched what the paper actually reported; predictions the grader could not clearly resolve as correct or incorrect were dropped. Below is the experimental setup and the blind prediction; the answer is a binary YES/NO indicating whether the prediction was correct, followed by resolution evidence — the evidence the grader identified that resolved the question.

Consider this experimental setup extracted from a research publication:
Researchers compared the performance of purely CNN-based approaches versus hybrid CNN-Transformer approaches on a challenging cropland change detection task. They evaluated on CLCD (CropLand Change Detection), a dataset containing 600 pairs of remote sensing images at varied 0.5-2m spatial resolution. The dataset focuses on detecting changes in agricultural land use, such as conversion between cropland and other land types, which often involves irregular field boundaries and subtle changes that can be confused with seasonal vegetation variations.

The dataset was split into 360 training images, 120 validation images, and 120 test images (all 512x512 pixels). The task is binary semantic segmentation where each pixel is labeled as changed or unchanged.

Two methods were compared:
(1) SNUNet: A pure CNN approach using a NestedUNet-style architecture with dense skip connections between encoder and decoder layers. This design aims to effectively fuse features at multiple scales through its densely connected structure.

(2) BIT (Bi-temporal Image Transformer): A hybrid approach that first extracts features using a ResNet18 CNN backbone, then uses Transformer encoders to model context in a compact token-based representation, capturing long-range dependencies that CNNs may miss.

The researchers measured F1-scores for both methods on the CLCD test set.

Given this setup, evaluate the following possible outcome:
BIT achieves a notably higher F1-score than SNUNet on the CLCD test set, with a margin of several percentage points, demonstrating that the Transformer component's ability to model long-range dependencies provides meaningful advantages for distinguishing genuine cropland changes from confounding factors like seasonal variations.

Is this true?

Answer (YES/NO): NO